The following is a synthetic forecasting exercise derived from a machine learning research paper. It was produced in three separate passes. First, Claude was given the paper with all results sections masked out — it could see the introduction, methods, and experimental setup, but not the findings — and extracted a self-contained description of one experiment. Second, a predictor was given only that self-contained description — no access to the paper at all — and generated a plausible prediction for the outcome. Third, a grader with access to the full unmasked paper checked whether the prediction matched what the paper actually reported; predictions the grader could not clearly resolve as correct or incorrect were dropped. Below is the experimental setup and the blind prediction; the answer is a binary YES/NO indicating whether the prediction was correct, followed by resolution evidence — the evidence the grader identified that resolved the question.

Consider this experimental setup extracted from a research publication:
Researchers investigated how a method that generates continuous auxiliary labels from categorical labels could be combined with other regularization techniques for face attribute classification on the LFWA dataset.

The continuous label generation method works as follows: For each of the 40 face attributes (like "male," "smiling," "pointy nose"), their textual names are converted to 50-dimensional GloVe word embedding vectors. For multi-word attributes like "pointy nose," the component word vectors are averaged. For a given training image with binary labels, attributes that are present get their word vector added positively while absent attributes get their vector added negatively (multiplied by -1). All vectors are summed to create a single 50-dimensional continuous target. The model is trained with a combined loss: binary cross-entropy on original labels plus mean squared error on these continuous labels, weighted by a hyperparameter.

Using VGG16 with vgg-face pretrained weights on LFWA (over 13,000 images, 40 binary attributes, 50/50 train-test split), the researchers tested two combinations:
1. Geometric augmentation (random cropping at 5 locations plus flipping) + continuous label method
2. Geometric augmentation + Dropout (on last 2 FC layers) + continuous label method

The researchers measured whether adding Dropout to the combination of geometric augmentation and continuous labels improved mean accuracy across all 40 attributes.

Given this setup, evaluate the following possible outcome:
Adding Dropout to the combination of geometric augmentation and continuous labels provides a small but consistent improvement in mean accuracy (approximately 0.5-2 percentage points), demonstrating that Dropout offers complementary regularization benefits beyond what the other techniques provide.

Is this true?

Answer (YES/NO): NO